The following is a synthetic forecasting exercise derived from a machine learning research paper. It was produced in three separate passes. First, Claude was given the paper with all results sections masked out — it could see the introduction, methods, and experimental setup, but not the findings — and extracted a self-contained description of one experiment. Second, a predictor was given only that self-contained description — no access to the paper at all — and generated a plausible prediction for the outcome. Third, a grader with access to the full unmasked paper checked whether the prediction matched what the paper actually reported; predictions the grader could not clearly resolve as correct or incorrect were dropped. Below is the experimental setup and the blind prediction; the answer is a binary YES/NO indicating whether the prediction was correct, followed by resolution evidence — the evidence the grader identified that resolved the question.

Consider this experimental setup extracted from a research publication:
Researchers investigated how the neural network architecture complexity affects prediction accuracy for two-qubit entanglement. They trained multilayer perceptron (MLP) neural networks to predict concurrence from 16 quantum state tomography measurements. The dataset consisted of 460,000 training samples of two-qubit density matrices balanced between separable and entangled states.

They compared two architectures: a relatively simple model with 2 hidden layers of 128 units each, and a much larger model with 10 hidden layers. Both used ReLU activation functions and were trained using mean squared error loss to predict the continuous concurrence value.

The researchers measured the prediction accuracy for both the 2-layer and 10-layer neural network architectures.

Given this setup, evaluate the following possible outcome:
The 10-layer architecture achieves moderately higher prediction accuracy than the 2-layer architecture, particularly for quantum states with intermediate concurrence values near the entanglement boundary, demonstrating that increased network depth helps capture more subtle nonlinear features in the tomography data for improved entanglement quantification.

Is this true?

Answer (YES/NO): NO